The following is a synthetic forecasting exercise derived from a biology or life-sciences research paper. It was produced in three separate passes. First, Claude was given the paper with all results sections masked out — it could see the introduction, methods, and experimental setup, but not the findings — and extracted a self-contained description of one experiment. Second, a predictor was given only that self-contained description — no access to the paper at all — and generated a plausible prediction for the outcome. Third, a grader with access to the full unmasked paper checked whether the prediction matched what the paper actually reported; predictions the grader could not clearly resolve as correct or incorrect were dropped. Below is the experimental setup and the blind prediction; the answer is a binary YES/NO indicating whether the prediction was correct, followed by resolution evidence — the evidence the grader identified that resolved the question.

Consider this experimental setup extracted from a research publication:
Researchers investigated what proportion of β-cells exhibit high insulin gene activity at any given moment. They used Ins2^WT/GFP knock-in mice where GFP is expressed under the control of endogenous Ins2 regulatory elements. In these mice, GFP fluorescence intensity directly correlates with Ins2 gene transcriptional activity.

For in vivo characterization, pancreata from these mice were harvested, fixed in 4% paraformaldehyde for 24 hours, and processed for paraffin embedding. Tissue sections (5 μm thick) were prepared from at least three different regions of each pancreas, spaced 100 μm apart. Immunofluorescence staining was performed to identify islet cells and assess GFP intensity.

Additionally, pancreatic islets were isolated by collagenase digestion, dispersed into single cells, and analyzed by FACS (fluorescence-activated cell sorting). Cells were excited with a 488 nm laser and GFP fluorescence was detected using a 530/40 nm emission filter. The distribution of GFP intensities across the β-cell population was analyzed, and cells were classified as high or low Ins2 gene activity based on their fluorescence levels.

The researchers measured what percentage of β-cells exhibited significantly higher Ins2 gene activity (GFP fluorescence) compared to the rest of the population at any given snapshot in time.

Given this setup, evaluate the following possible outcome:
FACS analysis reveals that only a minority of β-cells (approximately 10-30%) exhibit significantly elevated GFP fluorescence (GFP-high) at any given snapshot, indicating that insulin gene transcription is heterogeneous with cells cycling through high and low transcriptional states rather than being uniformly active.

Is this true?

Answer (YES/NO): NO